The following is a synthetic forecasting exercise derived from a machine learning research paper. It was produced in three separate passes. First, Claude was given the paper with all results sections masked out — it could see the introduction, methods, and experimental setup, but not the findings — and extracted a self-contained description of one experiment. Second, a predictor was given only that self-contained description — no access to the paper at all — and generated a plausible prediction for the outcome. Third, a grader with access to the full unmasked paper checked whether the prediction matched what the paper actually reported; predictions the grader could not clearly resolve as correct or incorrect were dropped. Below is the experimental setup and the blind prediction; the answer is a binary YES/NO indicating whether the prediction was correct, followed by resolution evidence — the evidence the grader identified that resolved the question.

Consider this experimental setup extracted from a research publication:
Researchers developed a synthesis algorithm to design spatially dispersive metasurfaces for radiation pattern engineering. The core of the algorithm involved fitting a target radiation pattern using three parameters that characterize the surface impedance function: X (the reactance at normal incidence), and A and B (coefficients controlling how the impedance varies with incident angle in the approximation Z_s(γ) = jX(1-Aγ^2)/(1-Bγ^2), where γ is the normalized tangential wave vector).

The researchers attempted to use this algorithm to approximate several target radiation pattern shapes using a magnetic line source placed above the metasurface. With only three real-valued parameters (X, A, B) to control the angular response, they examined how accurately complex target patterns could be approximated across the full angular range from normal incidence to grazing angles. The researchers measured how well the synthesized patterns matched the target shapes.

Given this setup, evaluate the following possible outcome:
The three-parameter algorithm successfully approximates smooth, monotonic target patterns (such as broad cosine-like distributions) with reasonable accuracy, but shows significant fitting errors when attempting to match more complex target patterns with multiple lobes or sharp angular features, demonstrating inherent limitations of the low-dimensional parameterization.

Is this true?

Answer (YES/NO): NO